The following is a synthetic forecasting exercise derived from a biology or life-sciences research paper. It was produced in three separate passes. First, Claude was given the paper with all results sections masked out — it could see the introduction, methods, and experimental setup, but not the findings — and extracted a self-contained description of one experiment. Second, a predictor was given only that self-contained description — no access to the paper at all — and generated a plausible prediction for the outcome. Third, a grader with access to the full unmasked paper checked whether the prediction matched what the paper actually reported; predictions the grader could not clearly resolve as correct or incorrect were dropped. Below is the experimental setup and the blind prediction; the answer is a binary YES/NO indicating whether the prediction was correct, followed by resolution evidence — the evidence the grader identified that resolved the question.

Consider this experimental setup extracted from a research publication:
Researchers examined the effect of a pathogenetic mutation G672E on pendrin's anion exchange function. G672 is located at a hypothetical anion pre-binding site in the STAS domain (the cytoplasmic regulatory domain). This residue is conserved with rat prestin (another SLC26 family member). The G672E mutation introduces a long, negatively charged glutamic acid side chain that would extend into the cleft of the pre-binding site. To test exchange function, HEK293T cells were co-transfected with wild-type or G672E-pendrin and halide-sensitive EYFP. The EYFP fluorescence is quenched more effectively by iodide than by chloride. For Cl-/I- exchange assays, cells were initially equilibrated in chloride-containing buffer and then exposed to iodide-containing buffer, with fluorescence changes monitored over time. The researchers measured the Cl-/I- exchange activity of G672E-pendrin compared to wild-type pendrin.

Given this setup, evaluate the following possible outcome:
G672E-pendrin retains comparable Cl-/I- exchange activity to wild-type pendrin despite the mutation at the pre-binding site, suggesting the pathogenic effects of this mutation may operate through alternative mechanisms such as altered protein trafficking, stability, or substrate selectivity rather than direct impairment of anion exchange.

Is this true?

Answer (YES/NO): NO